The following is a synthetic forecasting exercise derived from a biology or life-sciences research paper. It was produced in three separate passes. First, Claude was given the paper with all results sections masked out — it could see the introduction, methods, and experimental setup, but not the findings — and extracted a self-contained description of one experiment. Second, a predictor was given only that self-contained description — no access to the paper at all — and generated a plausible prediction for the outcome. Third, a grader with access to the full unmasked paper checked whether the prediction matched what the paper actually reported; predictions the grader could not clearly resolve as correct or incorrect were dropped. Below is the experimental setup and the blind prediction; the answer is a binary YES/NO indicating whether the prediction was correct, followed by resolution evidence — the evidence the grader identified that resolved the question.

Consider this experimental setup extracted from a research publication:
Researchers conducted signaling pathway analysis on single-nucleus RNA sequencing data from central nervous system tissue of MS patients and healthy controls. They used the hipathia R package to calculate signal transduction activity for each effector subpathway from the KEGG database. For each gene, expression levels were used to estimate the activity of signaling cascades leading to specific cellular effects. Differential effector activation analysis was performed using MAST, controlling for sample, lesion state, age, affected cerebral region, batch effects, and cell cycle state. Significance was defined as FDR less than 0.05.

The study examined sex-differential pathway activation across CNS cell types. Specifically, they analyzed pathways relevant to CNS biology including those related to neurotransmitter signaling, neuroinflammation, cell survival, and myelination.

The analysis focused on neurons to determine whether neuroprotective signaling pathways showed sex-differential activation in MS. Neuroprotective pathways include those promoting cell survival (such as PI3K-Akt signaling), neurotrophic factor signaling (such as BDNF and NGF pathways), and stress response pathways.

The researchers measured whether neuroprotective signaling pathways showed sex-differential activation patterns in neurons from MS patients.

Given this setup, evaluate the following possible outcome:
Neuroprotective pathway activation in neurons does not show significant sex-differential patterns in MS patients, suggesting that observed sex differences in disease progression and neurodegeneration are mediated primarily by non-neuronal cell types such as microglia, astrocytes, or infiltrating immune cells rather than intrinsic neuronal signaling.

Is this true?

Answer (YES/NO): NO